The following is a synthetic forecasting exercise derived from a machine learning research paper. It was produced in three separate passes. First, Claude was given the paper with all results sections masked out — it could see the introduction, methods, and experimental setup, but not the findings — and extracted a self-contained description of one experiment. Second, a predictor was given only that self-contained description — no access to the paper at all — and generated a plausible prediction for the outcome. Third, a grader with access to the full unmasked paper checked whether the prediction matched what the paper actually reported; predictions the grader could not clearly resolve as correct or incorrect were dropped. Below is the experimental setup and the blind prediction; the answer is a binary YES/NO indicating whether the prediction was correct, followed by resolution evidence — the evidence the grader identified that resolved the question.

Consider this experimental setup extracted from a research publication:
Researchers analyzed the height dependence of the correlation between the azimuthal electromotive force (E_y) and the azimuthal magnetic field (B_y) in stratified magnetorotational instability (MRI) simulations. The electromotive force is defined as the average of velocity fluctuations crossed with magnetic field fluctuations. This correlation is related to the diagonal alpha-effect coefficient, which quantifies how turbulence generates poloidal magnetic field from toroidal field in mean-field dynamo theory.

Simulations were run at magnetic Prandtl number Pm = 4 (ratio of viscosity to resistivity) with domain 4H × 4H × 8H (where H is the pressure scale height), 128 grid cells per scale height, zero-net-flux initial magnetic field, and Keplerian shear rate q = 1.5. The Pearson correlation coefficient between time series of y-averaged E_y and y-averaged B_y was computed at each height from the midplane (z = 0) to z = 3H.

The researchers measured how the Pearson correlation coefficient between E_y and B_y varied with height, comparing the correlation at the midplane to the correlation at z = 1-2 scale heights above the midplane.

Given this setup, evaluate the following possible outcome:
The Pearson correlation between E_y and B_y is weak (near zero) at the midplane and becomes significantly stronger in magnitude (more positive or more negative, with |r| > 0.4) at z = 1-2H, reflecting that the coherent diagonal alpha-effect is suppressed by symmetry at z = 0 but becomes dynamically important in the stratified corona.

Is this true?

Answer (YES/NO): NO